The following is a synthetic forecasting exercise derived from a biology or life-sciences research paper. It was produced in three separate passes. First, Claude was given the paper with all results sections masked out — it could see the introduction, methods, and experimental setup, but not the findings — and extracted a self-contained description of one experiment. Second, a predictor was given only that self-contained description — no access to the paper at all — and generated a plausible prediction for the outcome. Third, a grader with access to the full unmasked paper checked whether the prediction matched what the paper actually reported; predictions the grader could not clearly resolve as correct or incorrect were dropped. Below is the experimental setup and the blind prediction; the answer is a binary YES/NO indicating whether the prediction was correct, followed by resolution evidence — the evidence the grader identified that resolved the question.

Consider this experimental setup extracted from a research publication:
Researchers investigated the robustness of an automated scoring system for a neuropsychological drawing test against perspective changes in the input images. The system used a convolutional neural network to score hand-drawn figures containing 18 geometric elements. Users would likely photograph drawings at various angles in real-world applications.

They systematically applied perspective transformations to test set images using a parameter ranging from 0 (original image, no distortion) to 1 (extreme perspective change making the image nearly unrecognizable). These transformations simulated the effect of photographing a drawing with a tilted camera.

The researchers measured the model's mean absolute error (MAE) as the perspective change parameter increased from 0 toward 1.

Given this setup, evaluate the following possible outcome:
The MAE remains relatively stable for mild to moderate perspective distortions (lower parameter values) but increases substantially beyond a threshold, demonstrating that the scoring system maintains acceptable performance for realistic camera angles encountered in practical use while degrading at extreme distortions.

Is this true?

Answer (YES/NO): YES